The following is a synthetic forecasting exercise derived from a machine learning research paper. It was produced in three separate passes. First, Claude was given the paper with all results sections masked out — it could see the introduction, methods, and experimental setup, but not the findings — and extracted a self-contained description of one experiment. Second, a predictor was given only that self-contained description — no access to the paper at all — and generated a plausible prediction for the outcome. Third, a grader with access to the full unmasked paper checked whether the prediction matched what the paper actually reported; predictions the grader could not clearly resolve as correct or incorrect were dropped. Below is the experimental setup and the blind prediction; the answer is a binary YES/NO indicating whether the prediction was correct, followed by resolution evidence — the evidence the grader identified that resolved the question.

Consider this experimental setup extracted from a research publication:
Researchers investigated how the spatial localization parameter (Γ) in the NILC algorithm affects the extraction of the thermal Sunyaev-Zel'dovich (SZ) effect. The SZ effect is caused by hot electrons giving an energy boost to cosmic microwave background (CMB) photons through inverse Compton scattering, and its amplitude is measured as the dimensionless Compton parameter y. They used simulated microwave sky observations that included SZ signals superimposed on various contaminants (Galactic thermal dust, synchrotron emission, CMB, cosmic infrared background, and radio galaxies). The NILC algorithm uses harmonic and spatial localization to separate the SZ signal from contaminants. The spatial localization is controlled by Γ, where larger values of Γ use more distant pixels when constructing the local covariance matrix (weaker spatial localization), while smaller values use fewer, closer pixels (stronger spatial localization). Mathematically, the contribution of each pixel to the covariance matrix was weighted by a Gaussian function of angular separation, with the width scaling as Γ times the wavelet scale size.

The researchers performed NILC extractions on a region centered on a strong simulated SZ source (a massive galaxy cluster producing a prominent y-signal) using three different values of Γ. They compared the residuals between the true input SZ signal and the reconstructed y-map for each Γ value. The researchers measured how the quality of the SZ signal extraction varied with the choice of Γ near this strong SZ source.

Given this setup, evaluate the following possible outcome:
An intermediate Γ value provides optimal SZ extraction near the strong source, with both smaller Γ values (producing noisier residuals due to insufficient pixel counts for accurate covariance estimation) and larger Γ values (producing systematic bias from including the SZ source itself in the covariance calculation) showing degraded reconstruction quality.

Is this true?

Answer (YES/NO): NO